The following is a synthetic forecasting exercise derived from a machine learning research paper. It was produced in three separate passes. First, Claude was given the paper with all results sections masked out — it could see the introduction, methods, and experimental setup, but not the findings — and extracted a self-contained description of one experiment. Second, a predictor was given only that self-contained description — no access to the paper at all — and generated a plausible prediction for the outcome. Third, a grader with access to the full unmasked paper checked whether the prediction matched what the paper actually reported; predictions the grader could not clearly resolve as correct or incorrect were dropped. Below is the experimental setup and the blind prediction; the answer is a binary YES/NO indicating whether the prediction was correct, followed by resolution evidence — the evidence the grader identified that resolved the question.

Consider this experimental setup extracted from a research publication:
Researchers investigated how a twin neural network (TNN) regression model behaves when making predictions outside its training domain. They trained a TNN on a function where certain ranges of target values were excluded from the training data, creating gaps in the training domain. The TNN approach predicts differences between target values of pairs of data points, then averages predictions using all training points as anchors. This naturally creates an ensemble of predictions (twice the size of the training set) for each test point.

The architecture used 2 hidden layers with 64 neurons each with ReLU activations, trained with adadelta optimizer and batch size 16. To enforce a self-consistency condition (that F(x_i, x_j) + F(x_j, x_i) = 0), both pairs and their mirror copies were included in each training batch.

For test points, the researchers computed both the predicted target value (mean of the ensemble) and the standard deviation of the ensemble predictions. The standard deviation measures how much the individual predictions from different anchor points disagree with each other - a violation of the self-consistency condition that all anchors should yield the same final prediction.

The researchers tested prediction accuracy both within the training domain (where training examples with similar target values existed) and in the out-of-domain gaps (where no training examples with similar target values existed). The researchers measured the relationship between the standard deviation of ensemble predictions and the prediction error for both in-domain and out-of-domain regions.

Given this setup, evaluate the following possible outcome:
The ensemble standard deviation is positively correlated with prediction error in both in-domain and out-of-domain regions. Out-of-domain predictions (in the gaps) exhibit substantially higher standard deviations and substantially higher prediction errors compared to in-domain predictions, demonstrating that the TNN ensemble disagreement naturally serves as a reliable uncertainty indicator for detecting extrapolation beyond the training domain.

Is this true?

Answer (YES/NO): YES